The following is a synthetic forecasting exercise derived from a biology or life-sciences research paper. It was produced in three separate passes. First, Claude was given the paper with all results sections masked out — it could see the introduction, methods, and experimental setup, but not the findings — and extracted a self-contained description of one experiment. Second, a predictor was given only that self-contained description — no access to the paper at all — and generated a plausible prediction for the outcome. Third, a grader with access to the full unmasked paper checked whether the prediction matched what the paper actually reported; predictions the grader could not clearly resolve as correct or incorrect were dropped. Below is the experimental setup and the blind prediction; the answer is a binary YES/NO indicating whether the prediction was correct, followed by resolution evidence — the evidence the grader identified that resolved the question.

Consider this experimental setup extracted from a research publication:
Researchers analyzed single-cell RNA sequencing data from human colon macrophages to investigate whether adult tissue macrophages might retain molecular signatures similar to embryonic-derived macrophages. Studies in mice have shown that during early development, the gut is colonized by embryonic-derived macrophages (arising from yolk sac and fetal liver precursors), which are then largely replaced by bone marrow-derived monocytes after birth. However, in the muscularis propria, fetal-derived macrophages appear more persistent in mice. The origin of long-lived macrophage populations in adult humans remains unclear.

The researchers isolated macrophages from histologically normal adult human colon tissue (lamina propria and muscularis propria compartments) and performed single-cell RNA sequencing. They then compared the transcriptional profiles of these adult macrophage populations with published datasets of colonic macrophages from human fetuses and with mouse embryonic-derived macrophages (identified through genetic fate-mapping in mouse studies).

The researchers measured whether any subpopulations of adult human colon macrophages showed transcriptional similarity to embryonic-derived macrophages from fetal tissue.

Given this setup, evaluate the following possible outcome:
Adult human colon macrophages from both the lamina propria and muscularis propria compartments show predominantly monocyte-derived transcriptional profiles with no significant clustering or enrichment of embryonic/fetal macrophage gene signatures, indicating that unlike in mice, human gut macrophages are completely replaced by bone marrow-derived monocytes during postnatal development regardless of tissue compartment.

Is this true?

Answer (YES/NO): NO